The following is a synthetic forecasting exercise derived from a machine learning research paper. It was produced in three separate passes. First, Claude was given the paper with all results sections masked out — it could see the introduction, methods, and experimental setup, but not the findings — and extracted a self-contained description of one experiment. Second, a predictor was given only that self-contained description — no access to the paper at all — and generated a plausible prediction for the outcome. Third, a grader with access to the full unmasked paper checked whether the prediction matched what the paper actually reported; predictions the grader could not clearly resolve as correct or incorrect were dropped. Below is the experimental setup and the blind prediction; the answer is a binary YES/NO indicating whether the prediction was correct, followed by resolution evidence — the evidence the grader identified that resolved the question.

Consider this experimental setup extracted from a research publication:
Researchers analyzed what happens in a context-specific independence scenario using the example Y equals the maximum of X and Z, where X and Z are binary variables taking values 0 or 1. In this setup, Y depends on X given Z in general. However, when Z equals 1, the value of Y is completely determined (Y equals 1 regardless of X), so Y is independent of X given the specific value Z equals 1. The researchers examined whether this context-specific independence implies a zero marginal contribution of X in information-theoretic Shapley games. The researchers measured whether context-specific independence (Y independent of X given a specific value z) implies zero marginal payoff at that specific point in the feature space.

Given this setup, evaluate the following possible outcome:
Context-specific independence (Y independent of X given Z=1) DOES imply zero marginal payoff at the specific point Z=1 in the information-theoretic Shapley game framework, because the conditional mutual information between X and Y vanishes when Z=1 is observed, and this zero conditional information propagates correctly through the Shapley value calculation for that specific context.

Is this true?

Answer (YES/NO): YES